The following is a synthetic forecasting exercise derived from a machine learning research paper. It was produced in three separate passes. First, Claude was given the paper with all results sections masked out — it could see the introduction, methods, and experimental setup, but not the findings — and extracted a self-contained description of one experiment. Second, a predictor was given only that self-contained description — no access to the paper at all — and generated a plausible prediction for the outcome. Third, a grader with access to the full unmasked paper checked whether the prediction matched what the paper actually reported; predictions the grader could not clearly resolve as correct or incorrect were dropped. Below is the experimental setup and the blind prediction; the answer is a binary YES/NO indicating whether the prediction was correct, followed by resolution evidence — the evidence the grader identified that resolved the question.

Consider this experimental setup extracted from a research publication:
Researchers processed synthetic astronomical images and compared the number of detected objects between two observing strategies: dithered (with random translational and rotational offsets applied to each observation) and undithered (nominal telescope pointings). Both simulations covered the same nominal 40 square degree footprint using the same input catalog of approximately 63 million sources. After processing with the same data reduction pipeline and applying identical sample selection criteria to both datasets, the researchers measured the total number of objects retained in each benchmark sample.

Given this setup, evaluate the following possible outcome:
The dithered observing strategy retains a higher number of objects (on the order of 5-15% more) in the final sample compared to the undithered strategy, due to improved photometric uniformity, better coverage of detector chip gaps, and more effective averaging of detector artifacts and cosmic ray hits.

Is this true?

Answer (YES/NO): YES